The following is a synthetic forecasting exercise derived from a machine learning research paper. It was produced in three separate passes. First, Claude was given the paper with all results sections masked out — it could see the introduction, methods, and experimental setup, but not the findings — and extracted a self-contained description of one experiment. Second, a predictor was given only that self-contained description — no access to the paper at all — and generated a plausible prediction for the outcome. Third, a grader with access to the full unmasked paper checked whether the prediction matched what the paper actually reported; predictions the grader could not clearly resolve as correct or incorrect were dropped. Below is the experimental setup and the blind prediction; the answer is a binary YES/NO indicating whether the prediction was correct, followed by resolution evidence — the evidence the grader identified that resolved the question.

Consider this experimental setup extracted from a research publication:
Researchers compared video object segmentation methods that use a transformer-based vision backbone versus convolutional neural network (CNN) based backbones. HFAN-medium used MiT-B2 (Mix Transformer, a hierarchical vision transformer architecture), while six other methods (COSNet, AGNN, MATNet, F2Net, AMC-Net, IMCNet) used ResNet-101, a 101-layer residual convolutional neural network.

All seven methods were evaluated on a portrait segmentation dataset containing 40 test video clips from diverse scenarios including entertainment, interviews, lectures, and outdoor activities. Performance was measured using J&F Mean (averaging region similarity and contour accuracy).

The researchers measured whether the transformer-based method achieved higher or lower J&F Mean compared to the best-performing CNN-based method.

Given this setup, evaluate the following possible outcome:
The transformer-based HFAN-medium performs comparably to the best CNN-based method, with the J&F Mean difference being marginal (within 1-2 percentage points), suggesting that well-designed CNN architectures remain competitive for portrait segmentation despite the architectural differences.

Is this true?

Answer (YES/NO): YES